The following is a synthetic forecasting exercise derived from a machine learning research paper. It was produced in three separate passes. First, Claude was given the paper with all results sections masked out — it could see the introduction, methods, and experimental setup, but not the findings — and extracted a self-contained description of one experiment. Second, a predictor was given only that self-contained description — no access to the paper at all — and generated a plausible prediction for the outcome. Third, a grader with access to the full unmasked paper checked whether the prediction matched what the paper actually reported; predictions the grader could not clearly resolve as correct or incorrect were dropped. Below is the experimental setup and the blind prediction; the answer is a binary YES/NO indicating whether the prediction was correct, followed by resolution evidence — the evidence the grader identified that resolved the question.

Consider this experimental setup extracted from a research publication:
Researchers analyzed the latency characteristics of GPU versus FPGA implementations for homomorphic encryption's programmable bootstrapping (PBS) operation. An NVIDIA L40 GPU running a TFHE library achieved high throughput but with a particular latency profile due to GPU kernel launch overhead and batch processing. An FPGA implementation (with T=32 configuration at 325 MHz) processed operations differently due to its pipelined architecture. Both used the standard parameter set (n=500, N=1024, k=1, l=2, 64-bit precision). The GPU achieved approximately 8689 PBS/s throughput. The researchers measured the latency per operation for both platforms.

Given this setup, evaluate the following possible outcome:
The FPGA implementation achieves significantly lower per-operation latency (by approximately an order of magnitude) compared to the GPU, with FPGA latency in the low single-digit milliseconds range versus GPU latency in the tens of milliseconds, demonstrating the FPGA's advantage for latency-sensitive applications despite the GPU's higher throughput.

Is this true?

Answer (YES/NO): NO